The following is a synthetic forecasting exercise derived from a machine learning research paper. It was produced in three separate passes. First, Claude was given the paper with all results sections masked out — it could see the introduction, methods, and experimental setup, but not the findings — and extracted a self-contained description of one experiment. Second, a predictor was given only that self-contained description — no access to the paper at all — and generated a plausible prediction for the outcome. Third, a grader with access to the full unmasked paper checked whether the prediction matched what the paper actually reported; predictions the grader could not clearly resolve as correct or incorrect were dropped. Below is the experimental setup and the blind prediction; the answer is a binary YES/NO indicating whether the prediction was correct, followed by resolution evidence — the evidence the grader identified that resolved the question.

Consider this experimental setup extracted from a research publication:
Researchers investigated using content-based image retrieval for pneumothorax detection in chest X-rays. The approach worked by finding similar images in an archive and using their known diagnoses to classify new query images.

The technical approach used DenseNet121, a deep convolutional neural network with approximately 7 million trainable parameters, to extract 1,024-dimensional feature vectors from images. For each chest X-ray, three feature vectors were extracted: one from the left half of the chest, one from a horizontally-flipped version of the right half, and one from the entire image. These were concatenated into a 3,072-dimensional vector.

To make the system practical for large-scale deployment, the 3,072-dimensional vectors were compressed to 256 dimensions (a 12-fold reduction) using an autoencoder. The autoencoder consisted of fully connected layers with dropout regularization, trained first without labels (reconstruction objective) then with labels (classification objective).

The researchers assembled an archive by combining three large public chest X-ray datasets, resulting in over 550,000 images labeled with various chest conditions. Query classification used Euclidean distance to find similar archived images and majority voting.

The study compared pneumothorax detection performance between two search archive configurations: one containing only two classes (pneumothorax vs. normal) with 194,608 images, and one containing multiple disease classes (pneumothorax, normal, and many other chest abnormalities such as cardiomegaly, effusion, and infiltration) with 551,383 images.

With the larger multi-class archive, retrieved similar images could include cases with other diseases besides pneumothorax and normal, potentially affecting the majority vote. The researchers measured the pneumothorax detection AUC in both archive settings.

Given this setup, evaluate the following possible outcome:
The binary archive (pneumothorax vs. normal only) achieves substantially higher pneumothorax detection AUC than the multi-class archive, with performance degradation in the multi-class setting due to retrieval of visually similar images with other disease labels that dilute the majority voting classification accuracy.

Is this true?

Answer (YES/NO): YES